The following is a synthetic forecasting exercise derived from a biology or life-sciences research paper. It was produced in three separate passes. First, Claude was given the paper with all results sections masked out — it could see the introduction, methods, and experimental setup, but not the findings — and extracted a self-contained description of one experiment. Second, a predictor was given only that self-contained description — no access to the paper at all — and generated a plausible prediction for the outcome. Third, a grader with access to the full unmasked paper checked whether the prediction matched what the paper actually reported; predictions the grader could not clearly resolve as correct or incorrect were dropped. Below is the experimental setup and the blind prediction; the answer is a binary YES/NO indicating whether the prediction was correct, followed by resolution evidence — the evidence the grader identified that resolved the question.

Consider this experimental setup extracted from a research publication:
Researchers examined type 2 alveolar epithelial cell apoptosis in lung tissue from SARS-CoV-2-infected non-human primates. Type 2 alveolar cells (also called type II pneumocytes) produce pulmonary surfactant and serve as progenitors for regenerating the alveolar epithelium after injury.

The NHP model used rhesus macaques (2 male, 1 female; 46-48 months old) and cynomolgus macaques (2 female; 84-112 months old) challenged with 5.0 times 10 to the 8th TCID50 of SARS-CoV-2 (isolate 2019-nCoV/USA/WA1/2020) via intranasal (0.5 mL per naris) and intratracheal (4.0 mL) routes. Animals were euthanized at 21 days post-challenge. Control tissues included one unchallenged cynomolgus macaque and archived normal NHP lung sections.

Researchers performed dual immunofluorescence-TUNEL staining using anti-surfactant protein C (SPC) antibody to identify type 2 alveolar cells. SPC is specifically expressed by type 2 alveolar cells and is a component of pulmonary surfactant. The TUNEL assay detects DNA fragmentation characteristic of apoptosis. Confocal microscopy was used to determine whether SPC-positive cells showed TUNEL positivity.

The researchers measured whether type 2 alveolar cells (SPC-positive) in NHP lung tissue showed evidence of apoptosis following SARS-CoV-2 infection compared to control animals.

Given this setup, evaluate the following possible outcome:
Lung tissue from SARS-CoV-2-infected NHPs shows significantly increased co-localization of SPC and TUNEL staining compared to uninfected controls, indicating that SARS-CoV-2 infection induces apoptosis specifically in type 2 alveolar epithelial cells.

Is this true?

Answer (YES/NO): YES